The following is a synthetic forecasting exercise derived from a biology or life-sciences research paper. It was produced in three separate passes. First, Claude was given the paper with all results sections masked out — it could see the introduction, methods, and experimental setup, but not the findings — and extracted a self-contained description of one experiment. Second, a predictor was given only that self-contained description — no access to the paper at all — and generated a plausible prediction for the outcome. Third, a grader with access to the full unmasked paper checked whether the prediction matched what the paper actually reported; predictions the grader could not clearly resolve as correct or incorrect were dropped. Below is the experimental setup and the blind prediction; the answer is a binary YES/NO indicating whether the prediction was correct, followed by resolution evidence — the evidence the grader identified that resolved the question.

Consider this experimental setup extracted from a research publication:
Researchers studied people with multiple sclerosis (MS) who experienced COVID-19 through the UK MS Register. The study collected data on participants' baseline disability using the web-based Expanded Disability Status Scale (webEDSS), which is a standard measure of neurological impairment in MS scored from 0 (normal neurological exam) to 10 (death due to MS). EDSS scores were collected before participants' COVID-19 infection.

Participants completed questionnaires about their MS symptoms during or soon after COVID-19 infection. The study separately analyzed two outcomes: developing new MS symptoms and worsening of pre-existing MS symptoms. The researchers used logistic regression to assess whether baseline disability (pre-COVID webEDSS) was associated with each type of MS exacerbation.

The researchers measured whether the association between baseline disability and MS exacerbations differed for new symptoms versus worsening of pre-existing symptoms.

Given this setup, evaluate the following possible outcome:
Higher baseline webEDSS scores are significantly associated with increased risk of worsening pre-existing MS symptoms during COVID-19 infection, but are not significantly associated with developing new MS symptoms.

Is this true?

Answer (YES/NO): YES